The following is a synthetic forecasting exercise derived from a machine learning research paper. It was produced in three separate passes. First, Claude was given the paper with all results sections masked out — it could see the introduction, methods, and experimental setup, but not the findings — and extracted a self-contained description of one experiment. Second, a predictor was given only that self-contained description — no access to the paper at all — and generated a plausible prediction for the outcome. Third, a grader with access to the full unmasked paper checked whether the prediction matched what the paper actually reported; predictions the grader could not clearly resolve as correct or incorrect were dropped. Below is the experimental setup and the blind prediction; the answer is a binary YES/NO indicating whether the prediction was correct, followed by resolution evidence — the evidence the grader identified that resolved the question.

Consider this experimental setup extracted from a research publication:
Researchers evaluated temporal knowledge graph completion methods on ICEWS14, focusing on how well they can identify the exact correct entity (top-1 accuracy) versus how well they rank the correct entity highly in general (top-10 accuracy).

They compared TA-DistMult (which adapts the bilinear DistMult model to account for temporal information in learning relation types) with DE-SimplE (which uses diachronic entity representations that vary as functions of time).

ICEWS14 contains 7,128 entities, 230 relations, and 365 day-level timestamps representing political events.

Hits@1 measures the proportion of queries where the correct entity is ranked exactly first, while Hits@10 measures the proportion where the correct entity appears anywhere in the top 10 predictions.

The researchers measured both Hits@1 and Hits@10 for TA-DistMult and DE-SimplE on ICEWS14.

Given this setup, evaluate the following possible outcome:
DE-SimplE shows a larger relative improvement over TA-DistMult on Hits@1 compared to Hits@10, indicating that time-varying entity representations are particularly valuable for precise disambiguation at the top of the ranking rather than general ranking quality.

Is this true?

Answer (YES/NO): YES